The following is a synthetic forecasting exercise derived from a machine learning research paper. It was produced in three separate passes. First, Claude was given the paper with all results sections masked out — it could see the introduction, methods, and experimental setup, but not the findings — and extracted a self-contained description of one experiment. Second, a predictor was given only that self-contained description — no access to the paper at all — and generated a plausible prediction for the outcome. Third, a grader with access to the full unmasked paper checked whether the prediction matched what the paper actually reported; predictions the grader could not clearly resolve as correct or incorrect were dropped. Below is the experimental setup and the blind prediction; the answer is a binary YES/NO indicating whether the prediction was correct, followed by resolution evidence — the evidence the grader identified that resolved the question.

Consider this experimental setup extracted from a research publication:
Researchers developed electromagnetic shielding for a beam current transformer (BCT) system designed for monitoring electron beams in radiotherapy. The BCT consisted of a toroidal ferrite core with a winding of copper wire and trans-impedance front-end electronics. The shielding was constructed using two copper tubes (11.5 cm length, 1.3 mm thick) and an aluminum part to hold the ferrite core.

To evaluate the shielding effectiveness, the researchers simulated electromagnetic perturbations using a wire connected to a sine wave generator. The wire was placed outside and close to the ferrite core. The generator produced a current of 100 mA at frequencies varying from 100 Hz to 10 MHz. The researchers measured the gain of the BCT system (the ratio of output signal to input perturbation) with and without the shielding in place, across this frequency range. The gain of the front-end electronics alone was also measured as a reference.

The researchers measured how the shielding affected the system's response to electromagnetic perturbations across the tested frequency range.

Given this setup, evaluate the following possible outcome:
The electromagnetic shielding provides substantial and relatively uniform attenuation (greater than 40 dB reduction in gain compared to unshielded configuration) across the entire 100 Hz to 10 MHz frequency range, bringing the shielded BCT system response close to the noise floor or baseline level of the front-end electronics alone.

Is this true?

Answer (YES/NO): NO